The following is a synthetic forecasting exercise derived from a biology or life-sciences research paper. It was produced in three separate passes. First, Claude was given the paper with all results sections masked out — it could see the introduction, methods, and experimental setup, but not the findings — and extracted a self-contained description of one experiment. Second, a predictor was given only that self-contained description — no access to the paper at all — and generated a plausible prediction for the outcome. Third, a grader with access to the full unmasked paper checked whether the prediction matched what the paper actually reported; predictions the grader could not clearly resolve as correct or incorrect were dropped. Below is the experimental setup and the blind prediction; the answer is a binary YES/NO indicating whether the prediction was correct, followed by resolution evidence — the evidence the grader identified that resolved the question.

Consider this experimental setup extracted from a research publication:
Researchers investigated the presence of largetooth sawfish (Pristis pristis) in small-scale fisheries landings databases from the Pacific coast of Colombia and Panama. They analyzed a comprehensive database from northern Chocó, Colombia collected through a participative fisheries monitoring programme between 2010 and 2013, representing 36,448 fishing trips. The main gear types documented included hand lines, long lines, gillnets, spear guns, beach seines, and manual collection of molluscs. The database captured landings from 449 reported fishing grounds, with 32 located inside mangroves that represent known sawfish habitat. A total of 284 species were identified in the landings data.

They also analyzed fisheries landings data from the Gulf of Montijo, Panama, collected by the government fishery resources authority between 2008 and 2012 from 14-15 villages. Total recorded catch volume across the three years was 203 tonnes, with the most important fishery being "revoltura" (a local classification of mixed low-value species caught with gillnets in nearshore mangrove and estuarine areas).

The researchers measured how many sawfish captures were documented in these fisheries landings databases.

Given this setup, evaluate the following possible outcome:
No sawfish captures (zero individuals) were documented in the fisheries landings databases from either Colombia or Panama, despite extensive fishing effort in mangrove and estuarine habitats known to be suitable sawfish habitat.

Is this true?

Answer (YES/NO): YES